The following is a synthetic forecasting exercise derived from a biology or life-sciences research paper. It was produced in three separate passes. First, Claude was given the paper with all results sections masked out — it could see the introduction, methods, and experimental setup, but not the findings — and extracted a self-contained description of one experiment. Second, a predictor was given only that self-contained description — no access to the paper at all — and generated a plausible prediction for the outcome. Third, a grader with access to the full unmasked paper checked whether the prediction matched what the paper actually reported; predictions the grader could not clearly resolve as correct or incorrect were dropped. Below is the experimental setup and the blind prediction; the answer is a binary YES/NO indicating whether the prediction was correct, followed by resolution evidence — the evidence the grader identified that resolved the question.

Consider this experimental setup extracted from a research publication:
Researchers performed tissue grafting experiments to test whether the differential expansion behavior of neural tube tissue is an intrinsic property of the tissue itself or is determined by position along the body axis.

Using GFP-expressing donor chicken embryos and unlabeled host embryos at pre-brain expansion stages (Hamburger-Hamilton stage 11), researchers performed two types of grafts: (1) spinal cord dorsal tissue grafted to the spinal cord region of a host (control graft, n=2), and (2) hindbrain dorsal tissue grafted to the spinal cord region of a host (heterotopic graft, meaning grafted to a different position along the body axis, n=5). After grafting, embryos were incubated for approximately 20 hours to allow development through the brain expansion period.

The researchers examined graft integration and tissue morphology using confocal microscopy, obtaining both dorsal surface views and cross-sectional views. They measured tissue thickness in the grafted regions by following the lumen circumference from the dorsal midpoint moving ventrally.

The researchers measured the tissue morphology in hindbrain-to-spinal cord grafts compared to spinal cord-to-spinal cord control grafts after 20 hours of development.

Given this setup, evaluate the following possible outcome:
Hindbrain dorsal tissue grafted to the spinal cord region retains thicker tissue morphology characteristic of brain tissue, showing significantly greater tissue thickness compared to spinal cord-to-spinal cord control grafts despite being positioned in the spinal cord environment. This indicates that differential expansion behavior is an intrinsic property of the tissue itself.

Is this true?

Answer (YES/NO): NO